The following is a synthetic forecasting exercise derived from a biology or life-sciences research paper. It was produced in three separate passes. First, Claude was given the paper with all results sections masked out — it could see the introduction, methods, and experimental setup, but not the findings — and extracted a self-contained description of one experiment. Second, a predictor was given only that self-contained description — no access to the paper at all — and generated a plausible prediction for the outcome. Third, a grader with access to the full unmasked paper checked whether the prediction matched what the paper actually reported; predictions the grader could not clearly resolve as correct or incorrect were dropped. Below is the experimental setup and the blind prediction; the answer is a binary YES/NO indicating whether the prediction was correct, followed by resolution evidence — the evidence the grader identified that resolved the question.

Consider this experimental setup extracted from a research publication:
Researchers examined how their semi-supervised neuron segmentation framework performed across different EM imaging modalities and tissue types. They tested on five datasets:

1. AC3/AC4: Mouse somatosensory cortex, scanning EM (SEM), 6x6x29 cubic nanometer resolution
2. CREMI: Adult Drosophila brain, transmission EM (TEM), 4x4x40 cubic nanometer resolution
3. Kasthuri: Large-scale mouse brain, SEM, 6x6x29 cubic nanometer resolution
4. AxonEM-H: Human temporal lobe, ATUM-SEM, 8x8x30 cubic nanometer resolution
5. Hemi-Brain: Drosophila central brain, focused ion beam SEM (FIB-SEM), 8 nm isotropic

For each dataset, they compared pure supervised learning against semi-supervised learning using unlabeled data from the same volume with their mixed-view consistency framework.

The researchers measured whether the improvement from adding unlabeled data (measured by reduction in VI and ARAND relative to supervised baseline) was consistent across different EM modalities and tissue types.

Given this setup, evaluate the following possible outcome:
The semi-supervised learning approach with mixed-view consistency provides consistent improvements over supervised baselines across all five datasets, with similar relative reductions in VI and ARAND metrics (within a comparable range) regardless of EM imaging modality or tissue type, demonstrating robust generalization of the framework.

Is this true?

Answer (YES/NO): NO